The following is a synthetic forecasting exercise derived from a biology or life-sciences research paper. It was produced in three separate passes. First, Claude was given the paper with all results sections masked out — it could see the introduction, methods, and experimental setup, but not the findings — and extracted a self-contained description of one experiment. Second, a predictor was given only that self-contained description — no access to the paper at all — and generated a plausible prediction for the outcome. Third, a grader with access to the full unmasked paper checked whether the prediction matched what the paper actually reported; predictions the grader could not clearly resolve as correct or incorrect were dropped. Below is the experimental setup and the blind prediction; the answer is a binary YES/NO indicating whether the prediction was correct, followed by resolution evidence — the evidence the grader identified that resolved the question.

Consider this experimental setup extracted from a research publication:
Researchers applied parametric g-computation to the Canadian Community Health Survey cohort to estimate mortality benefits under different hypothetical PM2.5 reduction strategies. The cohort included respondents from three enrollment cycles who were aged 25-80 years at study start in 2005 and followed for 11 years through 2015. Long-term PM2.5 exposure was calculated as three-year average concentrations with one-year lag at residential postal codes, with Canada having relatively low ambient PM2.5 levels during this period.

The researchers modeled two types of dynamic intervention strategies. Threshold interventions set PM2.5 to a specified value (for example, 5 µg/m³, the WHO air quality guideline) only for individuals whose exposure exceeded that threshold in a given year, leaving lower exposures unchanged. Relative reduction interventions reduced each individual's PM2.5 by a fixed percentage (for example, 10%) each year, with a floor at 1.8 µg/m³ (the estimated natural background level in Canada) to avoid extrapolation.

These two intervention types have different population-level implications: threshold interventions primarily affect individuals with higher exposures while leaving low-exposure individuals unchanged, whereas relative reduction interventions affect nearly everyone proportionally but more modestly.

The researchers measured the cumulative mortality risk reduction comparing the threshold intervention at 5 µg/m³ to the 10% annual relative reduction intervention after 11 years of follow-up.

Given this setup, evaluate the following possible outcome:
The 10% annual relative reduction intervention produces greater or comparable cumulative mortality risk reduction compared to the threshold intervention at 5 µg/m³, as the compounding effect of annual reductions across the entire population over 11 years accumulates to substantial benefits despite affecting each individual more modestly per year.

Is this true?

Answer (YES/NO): YES